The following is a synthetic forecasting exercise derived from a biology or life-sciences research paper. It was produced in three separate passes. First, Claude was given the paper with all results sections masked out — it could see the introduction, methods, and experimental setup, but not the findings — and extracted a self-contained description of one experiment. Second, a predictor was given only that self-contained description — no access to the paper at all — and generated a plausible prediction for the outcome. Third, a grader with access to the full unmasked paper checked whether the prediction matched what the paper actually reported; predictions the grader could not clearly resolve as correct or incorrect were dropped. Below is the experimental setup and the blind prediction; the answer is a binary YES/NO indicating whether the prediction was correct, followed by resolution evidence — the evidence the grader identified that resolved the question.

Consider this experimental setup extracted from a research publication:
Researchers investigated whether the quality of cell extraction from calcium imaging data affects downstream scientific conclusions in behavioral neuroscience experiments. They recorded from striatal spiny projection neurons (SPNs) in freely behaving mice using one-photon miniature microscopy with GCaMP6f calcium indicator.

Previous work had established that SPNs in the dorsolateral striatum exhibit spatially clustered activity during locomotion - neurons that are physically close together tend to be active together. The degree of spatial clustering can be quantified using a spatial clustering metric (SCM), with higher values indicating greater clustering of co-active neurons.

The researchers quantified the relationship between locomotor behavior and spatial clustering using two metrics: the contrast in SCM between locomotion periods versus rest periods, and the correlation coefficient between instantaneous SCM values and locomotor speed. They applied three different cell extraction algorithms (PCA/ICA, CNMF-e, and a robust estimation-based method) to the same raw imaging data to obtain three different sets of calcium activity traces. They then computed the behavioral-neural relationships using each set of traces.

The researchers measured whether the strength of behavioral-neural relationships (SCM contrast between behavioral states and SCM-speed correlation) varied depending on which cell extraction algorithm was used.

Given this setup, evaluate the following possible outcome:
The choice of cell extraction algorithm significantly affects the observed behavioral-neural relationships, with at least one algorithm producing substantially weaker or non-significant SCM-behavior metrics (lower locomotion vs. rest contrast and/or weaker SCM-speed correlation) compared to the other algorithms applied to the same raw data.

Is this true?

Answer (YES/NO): YES